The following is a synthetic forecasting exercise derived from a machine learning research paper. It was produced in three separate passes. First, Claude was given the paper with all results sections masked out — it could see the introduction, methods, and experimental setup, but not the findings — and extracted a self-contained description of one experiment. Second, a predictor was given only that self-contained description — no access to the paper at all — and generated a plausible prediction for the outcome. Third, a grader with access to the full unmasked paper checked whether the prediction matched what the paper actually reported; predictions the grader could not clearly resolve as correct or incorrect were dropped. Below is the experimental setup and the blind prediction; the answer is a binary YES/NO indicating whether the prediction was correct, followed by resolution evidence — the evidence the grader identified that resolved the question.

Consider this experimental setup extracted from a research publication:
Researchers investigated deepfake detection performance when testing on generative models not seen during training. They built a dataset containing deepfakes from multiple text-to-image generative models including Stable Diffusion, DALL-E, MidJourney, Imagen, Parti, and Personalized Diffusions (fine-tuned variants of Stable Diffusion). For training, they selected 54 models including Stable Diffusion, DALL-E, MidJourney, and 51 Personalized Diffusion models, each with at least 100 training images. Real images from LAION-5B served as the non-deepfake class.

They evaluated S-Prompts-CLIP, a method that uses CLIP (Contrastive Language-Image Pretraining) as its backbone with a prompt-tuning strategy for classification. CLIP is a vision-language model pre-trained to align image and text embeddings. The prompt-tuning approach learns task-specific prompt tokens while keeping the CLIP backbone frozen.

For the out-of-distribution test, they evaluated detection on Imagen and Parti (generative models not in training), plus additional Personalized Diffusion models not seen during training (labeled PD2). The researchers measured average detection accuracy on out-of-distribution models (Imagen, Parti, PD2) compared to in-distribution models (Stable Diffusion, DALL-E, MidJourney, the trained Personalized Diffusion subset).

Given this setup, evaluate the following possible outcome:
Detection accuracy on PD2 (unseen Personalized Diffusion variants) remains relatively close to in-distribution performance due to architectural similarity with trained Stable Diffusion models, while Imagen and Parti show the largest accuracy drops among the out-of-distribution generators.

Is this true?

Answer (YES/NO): NO